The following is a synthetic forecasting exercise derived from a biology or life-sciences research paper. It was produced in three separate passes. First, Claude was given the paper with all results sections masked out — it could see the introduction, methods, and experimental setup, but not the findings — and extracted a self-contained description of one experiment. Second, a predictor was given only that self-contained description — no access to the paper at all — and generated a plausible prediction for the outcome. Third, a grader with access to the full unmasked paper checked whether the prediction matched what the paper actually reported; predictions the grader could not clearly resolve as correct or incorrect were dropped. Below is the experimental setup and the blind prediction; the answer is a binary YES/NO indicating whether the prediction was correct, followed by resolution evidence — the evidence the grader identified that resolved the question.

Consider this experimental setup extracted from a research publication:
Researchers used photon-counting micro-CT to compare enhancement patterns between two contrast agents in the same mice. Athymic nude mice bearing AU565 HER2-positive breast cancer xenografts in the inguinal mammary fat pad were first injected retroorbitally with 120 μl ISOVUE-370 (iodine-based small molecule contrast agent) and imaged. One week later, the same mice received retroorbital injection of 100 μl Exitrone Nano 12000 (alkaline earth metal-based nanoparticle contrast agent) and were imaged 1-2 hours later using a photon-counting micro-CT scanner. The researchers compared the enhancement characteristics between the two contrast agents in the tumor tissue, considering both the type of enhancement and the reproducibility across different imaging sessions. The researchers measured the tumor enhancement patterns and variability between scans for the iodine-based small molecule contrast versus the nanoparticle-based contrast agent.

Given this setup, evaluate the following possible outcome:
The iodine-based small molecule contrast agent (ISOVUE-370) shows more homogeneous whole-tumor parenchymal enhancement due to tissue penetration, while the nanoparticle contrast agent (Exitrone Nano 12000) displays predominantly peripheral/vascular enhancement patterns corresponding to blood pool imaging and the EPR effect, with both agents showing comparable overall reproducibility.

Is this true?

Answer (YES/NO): NO